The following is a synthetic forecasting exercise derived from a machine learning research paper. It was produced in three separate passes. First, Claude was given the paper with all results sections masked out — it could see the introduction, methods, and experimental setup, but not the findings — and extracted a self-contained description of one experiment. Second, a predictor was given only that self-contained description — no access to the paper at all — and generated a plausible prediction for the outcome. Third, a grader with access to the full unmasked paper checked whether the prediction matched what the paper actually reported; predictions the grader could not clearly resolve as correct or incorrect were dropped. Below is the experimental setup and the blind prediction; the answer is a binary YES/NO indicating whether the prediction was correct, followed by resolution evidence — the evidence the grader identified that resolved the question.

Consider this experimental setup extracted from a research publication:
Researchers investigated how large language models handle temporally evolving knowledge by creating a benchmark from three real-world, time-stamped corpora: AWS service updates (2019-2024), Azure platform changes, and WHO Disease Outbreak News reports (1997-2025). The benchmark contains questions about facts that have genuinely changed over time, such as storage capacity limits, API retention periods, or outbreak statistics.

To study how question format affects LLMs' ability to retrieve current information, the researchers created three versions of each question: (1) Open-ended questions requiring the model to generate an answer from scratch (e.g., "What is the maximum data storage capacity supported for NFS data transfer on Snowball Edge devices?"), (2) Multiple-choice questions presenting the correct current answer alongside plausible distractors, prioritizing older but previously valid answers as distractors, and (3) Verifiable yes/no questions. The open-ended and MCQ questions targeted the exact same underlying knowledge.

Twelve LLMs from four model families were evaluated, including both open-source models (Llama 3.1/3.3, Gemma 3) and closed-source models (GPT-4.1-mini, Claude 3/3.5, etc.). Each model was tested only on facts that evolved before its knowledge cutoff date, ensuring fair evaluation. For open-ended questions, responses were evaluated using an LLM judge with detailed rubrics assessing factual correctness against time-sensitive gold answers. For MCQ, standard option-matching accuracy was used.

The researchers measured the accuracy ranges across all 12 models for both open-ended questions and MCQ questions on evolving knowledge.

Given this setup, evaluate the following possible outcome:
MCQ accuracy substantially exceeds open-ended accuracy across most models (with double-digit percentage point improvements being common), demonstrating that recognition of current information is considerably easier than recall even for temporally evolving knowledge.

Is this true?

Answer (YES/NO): YES